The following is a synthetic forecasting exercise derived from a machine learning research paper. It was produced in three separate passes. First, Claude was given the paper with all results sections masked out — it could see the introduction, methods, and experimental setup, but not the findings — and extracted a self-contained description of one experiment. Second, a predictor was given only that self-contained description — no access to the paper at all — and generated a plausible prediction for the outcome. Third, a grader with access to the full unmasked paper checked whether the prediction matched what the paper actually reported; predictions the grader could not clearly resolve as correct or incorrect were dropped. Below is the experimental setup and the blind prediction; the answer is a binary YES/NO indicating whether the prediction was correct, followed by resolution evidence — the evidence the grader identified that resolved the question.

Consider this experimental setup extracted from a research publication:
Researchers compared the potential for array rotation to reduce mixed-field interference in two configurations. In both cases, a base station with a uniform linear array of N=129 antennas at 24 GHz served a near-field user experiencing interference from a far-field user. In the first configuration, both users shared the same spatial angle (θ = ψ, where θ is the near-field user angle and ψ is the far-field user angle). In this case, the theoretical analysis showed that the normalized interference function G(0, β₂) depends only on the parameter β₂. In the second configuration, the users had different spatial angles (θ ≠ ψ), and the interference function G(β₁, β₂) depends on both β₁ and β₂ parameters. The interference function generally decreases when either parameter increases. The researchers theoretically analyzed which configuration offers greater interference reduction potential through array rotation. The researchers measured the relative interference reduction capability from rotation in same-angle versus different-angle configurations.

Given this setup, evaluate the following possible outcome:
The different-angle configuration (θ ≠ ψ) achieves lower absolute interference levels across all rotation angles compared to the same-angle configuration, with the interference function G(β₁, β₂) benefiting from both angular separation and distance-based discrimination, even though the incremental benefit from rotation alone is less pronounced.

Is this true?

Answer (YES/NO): NO